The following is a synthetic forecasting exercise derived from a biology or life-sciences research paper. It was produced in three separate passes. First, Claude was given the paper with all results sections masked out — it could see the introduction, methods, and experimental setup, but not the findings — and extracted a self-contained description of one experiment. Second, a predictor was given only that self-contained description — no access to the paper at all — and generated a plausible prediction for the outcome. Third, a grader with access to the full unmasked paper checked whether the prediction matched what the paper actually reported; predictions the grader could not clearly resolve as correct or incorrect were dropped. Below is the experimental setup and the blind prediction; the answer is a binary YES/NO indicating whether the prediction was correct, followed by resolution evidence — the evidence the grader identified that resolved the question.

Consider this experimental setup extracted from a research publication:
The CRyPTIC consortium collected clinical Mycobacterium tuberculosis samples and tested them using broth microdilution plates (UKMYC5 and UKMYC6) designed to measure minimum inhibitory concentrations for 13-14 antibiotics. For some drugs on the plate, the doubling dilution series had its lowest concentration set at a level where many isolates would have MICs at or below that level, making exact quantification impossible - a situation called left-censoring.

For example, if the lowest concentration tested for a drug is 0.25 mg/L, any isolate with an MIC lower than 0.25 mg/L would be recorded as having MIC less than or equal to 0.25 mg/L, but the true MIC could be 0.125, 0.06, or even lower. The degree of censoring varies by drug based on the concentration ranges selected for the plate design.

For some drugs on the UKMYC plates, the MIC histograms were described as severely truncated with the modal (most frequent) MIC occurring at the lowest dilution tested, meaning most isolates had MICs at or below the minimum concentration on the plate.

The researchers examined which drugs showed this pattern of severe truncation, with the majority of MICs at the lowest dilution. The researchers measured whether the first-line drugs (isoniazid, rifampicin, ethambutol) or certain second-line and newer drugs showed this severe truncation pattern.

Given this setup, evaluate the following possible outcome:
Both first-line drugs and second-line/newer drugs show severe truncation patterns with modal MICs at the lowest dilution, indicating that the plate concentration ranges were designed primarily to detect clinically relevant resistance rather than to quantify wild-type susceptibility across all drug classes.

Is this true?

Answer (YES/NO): NO